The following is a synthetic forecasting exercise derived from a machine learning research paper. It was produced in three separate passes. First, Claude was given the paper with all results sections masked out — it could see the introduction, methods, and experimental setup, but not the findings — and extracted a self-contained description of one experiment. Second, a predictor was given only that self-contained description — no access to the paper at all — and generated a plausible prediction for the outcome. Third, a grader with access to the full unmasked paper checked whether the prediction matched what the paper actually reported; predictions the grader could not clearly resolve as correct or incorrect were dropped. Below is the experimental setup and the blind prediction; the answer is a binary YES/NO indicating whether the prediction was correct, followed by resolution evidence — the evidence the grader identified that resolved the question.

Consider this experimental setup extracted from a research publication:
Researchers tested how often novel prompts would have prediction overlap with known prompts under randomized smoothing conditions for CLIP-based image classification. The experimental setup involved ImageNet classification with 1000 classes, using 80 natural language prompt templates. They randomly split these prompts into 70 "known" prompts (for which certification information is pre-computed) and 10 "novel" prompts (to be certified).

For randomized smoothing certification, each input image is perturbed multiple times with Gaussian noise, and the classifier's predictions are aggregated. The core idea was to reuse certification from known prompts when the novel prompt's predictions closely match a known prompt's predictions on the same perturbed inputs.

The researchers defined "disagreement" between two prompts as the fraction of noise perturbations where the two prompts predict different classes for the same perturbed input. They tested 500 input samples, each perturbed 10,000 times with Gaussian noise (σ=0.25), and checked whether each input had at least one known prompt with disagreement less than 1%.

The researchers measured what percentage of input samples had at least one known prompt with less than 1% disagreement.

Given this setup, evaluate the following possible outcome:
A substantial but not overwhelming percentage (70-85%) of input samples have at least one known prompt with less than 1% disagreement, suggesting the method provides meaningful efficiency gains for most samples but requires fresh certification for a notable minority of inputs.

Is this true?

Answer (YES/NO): NO